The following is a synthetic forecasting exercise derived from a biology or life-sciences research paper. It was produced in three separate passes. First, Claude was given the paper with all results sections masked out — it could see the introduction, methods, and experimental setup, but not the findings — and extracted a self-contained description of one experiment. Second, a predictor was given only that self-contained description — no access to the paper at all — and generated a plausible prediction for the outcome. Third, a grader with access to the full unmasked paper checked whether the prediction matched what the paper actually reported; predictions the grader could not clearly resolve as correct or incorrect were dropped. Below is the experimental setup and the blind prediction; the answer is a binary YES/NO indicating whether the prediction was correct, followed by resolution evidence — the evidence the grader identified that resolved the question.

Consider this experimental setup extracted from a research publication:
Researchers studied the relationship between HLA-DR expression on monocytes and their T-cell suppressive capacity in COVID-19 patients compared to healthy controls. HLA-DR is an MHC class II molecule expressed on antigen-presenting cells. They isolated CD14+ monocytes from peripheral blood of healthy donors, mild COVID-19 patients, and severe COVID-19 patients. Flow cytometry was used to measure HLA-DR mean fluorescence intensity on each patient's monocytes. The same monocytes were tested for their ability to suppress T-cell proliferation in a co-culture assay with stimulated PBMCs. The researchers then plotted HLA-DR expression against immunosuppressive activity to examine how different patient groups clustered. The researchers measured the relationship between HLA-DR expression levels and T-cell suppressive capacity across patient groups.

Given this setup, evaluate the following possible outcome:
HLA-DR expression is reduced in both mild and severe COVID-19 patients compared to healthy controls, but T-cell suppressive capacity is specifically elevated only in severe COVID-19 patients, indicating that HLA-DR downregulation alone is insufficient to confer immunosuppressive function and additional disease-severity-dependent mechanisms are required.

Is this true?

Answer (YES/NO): NO